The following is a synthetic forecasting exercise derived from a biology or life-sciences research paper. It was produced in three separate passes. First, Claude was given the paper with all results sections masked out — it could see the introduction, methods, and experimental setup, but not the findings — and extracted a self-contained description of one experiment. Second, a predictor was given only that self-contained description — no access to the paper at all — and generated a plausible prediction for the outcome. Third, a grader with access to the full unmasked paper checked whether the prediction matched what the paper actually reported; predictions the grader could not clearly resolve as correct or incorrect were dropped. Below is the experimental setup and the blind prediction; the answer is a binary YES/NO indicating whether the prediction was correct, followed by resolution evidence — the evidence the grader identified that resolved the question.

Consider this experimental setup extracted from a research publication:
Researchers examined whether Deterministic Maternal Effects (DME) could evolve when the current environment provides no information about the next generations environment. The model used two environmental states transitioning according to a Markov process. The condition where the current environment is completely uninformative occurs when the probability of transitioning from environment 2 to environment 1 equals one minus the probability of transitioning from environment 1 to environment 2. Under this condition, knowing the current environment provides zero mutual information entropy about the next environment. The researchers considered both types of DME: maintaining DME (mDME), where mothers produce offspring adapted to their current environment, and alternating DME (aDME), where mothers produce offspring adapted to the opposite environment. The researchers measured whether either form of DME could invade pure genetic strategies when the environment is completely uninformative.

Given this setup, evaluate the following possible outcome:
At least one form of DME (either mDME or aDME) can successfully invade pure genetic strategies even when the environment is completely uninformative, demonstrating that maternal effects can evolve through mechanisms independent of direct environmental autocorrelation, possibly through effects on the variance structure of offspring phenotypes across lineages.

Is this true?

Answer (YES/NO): NO